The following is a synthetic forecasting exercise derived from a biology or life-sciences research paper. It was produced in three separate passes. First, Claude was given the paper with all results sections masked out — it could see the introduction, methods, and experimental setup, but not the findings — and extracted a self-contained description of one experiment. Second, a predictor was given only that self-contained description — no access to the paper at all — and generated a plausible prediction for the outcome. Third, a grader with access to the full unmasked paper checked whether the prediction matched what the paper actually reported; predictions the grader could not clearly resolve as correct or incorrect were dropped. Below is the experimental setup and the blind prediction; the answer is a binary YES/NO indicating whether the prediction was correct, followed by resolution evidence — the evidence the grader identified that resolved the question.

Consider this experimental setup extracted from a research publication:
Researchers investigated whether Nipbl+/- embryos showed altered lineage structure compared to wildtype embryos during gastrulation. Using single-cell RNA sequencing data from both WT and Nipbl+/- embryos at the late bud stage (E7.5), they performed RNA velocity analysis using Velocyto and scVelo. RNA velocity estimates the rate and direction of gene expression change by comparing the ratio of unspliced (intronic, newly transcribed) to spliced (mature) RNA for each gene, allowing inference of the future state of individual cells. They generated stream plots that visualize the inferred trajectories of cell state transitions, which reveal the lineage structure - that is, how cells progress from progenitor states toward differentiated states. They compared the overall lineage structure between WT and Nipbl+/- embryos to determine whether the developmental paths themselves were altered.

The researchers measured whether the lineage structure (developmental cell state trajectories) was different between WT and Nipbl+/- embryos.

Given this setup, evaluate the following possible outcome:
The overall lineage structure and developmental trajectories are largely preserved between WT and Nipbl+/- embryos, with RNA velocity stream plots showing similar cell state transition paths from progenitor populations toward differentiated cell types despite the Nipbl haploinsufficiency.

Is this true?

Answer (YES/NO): YES